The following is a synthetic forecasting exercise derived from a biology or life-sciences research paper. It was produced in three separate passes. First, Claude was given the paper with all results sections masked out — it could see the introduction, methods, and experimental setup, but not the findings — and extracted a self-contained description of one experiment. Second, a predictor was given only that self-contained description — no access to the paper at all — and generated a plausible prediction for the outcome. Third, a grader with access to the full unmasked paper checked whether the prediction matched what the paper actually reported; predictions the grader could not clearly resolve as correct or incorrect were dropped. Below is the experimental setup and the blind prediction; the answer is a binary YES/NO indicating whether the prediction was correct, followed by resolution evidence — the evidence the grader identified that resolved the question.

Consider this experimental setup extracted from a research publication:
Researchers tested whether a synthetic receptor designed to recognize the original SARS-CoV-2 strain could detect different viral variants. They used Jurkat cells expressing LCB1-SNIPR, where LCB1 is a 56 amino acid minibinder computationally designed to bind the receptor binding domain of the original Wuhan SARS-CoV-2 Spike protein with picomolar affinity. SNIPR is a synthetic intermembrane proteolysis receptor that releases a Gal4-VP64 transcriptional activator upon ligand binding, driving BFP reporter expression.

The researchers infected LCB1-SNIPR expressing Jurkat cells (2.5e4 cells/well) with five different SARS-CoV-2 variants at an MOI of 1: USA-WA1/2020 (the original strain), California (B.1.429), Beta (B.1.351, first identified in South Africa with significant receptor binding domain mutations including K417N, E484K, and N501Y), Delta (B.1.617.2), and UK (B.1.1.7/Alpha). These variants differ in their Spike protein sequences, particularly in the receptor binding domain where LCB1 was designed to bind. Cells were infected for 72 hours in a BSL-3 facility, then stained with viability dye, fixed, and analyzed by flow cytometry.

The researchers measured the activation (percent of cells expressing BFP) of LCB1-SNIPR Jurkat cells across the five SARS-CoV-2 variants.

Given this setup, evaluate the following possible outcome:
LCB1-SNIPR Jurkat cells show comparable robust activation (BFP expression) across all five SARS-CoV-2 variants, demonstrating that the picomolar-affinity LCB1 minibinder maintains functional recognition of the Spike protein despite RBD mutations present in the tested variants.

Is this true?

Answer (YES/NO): NO